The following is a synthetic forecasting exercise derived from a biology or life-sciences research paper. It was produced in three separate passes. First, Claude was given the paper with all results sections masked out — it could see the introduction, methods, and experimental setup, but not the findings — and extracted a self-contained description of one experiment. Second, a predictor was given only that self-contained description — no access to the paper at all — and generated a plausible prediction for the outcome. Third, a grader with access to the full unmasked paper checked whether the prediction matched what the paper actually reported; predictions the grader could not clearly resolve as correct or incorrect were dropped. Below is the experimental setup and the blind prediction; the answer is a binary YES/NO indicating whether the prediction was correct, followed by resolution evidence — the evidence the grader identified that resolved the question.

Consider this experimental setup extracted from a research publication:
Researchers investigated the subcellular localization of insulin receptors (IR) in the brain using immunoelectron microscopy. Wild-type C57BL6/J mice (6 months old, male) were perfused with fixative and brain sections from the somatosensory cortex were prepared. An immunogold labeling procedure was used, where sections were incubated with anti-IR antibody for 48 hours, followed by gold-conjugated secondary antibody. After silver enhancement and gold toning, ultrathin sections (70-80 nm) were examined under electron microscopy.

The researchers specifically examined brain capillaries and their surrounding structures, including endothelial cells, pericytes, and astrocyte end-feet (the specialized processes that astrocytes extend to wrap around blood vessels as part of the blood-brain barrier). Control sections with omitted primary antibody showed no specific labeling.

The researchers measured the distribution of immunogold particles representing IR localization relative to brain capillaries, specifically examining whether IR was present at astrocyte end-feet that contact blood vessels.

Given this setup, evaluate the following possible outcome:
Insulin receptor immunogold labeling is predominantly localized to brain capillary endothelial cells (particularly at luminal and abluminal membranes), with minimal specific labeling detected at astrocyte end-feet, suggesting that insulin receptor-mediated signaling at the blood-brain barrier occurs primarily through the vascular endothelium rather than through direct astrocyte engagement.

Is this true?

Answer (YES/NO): NO